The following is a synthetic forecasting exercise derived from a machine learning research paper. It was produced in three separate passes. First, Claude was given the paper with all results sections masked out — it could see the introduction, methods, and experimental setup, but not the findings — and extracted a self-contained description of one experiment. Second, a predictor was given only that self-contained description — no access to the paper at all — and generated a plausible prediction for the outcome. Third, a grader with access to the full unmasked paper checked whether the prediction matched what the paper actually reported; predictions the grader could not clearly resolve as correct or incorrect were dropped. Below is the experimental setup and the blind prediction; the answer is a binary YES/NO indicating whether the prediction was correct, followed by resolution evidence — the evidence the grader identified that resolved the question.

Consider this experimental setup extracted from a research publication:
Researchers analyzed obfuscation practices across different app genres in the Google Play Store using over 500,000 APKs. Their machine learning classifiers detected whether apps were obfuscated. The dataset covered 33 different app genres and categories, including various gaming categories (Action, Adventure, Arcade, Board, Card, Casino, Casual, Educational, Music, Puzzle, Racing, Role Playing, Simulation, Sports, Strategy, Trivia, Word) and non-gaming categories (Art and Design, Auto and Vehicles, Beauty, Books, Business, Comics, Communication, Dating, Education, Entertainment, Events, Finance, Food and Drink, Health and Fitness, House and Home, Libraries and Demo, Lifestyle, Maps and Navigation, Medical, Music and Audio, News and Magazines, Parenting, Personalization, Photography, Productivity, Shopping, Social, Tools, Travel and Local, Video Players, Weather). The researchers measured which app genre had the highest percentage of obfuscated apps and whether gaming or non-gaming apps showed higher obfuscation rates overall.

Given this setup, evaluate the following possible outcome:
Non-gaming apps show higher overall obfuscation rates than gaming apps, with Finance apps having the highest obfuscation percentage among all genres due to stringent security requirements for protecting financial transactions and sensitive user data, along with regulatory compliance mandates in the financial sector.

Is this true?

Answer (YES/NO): NO